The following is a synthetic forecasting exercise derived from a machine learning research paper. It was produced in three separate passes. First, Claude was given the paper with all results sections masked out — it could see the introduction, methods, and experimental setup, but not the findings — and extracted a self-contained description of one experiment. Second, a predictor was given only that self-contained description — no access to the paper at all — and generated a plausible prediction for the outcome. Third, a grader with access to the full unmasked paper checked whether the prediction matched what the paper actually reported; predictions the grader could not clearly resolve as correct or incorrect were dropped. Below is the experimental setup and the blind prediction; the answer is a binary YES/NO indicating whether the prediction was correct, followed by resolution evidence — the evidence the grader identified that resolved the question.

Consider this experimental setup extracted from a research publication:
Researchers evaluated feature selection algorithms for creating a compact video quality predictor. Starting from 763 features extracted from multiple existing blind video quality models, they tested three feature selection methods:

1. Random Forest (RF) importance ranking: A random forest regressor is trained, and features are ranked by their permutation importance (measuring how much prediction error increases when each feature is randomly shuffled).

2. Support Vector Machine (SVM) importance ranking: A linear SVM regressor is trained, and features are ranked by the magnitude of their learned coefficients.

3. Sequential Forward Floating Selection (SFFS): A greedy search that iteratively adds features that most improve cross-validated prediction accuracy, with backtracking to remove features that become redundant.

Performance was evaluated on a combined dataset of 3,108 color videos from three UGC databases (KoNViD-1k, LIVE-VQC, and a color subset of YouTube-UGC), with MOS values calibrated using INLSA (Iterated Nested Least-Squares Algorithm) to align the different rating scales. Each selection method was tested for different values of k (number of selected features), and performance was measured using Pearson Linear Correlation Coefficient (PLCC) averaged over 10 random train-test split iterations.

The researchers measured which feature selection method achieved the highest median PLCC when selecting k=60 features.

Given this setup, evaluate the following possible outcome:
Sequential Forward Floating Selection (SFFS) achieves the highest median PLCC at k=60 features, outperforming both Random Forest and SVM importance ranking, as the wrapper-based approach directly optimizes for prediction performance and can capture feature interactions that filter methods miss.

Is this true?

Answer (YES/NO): NO